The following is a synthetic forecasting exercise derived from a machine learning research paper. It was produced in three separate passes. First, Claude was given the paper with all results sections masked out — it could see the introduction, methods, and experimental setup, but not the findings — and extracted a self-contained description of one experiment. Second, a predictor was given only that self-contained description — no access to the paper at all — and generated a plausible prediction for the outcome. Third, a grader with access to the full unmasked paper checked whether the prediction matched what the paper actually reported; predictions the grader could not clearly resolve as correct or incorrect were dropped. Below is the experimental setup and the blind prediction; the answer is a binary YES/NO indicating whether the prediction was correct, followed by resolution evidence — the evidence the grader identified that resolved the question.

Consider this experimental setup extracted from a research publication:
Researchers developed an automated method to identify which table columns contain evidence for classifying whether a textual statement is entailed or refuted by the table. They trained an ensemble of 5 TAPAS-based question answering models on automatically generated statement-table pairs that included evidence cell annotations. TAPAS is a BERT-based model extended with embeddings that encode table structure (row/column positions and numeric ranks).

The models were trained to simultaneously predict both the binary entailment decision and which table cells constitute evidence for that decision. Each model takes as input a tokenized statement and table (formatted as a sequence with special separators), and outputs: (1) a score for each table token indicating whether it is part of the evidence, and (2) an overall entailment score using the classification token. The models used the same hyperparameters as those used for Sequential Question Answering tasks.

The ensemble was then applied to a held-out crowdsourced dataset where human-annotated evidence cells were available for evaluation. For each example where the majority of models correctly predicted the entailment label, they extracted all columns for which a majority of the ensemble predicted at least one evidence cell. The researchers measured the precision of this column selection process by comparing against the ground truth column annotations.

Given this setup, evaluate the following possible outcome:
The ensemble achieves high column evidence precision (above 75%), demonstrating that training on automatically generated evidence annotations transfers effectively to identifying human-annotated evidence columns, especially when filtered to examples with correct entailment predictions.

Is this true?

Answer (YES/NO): YES